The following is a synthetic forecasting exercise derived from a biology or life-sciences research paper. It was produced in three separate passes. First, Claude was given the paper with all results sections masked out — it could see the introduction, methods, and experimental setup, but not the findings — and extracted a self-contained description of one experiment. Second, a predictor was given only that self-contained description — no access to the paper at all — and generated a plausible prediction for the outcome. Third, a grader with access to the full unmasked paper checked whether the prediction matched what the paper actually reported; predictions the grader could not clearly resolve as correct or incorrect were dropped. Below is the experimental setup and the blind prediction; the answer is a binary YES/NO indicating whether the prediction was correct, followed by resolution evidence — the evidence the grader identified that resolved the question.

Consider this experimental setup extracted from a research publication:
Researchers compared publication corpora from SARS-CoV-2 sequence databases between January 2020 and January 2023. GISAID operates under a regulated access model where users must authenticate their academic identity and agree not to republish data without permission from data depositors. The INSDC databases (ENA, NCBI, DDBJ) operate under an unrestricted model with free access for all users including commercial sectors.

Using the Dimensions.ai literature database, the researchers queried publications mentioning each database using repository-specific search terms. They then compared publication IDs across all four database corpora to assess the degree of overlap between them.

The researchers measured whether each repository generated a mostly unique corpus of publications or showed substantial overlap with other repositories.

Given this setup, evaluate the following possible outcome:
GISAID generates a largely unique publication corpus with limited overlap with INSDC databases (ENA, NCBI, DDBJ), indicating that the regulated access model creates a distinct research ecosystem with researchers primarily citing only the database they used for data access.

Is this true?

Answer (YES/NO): YES